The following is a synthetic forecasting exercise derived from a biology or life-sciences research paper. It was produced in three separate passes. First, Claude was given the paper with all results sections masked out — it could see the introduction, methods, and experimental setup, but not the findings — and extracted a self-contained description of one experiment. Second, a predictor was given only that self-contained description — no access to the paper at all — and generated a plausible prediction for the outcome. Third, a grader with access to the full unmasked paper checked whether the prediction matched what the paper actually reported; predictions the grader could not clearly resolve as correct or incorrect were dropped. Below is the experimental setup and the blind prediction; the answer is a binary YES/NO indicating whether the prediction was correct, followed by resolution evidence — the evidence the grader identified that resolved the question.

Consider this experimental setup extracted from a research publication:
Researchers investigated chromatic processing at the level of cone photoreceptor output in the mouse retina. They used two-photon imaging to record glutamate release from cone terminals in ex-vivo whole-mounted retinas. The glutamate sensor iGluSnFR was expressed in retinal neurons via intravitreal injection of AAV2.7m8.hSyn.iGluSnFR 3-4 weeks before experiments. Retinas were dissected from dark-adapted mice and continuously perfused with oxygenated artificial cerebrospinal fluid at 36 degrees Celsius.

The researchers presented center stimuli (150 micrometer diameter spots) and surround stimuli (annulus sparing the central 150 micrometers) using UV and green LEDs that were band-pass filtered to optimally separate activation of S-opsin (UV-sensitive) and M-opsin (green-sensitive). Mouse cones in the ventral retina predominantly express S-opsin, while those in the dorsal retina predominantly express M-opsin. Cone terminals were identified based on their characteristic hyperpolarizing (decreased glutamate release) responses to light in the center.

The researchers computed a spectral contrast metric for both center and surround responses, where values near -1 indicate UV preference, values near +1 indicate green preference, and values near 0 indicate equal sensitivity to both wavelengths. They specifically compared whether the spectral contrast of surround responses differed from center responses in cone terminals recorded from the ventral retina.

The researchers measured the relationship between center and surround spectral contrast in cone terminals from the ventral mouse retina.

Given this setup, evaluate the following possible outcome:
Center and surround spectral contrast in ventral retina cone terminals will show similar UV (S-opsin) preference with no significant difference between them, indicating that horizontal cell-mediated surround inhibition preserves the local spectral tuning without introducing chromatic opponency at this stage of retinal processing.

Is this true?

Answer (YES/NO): NO